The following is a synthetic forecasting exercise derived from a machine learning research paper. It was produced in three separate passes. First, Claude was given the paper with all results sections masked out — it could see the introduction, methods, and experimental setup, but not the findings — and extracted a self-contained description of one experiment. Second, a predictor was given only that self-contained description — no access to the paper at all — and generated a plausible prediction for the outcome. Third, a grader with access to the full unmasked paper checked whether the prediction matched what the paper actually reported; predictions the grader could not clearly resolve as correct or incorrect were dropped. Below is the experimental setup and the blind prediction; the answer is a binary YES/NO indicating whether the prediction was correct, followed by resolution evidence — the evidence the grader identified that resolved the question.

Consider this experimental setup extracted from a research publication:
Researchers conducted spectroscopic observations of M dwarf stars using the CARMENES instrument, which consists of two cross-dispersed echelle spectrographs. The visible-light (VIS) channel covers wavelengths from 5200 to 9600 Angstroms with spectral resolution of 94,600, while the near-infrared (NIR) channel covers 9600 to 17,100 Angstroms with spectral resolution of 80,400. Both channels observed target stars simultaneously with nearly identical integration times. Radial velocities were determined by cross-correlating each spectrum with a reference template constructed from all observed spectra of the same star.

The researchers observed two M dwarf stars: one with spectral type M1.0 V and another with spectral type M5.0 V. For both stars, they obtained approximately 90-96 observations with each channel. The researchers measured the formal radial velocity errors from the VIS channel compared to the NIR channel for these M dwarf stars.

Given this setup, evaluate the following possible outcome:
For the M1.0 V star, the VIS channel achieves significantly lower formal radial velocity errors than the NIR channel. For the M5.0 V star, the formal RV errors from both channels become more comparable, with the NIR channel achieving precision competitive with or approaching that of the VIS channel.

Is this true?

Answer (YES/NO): NO